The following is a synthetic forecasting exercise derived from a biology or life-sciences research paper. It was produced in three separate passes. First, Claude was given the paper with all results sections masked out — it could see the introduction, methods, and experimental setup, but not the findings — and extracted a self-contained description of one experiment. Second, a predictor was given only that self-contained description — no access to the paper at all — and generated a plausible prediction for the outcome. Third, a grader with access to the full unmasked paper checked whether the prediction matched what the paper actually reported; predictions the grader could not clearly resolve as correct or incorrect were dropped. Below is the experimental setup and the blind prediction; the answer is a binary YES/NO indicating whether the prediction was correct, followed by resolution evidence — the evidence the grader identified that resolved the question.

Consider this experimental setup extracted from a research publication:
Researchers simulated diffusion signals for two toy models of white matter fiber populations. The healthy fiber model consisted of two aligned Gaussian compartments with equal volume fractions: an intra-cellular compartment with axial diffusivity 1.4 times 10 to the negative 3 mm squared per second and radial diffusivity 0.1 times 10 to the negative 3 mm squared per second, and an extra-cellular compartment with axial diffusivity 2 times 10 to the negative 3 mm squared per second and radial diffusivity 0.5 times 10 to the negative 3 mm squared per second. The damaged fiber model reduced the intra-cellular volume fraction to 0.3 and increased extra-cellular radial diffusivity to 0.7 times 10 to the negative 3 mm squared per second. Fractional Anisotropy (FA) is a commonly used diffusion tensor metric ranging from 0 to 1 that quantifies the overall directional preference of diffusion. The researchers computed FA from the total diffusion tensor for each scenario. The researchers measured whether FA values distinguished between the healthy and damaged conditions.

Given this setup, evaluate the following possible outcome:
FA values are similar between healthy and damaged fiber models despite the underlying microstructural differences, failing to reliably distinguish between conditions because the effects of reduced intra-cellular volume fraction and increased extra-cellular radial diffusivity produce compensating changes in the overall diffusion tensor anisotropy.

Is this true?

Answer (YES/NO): NO